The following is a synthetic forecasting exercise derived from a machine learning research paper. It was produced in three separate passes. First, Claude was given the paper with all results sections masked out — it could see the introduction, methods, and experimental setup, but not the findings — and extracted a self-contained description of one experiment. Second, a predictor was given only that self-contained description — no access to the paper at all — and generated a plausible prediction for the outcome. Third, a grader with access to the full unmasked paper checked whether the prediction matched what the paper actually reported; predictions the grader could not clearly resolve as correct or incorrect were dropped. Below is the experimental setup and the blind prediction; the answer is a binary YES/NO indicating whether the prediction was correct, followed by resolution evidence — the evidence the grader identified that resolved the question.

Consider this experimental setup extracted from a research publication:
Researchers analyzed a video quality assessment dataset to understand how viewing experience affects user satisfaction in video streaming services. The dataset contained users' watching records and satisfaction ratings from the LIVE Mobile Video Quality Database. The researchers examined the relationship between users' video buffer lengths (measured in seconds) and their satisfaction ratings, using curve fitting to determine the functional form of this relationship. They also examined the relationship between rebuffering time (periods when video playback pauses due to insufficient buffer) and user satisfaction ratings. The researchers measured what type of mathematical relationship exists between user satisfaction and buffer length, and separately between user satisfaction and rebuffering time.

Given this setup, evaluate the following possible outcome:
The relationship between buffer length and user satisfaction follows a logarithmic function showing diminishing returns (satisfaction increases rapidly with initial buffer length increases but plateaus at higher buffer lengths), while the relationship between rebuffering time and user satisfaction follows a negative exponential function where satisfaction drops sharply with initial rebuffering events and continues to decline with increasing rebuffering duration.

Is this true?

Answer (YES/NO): NO